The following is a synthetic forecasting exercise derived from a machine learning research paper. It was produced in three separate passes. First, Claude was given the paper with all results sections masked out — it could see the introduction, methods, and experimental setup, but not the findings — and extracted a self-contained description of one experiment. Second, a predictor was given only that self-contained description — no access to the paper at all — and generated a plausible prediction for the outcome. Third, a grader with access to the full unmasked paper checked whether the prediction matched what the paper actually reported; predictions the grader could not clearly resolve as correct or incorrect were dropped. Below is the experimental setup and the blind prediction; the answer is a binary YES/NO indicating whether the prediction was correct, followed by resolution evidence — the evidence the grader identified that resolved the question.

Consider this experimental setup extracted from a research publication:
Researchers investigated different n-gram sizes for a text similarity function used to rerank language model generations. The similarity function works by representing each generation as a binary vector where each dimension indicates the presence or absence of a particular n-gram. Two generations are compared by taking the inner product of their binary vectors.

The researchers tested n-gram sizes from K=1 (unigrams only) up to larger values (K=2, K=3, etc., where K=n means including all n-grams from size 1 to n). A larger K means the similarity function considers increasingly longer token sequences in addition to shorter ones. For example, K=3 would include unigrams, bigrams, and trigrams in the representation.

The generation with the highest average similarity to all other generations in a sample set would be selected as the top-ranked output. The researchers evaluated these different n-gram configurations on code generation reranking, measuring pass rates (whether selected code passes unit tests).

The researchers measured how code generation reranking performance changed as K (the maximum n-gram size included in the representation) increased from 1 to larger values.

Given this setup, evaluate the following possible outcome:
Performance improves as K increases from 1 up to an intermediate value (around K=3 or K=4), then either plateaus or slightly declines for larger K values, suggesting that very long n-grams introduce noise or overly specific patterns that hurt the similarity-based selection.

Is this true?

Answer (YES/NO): YES